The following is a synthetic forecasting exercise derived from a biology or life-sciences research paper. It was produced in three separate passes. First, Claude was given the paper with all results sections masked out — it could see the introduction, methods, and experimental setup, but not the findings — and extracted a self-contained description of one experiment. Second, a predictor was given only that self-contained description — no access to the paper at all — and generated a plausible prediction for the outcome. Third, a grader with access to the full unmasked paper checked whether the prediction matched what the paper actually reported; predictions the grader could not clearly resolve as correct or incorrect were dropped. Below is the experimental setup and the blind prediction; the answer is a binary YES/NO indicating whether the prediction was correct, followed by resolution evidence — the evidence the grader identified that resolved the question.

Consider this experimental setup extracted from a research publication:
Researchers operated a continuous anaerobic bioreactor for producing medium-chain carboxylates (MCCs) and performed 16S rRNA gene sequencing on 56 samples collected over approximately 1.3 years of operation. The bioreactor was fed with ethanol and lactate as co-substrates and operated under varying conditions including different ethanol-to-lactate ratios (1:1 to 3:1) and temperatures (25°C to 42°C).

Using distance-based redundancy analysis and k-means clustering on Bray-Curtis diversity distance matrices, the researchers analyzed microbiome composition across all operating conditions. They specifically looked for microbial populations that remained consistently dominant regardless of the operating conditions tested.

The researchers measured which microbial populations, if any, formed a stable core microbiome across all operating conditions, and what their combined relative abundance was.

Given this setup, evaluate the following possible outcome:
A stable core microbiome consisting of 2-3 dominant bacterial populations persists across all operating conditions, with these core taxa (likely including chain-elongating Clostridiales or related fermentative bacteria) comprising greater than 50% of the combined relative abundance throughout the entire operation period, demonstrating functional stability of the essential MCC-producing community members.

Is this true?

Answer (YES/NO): NO